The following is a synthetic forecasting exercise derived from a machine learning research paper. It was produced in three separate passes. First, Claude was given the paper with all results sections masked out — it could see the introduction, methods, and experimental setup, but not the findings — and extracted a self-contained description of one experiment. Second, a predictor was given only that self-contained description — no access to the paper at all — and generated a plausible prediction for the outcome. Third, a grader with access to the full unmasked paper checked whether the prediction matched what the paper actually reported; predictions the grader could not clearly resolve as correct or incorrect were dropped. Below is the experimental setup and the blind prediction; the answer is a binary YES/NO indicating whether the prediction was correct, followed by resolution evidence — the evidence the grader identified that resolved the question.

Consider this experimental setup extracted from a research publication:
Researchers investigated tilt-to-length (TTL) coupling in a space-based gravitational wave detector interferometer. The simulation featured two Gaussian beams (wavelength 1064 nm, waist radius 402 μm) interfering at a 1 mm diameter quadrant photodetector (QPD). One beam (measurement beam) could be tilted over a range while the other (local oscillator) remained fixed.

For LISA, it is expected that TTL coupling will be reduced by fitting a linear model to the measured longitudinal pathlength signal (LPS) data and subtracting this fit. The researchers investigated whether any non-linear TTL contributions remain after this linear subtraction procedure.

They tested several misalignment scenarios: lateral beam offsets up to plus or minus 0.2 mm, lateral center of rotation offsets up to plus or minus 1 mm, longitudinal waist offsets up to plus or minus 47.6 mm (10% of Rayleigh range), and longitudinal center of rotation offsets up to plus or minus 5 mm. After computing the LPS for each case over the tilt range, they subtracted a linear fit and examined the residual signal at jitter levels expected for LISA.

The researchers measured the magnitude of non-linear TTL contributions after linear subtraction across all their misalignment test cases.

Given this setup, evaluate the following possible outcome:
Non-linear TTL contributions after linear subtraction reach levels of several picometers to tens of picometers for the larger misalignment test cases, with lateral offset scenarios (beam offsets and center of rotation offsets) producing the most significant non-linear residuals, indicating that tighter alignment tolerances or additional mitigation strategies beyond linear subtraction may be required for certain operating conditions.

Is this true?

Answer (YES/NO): NO